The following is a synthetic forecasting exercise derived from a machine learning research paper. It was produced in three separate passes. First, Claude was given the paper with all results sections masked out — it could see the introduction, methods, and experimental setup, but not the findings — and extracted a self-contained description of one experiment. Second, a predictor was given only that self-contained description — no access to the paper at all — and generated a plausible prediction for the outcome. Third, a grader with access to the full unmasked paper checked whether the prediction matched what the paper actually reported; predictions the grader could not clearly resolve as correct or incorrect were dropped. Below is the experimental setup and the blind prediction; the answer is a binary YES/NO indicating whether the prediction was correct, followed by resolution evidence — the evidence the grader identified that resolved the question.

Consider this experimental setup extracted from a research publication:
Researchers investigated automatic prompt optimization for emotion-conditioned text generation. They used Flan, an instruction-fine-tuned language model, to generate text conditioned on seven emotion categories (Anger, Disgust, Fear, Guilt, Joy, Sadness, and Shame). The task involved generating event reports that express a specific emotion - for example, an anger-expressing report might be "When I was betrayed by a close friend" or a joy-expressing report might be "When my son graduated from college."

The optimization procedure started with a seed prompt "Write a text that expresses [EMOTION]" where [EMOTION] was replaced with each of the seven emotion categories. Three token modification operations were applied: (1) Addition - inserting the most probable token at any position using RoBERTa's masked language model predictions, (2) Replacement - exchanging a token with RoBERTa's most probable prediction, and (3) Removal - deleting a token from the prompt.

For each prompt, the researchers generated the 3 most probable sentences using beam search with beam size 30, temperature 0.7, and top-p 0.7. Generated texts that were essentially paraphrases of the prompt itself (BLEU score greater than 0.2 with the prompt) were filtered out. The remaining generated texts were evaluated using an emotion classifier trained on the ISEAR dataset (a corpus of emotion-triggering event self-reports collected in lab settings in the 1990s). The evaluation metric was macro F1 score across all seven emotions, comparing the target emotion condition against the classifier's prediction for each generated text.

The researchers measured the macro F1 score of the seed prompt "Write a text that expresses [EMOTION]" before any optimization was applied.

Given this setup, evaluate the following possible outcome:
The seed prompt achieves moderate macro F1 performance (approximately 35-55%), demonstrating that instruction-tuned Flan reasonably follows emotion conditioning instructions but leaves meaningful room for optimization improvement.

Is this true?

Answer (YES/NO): NO